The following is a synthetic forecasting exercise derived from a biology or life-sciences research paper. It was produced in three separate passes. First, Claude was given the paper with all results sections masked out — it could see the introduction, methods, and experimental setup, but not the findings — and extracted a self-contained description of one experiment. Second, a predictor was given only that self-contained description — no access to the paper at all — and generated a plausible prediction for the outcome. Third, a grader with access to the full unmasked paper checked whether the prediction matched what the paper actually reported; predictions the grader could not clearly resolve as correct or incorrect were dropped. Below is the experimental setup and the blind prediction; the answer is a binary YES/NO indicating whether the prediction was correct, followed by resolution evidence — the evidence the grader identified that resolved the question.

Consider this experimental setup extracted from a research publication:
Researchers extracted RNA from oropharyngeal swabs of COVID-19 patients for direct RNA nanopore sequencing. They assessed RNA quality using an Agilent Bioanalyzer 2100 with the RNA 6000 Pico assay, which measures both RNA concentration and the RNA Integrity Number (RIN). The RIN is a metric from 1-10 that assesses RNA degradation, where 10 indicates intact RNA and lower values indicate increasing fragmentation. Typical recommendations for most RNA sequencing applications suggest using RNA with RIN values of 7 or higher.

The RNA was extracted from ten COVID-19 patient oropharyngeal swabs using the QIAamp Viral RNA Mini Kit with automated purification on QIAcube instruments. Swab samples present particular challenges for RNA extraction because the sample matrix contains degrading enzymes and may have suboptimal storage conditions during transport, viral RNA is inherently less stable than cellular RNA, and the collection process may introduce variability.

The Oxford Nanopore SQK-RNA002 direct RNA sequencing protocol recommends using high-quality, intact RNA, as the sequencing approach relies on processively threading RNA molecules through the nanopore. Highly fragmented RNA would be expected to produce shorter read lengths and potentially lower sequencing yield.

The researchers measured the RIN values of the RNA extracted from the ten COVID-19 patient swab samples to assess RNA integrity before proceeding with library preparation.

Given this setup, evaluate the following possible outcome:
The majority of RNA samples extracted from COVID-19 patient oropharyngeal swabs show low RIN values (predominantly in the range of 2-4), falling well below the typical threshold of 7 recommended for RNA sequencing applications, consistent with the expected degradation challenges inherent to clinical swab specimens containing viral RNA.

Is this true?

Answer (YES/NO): YES